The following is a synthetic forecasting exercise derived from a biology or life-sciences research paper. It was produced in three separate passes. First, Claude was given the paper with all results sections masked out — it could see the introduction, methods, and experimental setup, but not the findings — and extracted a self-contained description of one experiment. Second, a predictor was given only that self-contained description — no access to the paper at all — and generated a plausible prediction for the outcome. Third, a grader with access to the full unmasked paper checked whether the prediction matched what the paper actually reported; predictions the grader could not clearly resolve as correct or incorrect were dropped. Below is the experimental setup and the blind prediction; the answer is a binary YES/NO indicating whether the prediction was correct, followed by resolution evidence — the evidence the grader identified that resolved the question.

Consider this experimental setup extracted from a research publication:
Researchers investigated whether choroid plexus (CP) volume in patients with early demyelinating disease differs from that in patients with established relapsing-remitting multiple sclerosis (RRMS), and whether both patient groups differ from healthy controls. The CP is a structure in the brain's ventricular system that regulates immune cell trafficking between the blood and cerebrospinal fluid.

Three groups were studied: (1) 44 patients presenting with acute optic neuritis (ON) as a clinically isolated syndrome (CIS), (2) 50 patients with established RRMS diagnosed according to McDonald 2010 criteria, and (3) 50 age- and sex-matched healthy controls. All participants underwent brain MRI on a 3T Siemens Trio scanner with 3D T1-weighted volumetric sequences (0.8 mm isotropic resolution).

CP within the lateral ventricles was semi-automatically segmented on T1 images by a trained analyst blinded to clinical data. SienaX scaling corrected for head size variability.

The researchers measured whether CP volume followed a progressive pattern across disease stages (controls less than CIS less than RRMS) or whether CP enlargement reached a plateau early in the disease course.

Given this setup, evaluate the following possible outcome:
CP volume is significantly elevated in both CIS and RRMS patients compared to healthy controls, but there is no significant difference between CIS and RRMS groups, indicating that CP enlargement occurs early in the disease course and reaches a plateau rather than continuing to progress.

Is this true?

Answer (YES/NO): YES